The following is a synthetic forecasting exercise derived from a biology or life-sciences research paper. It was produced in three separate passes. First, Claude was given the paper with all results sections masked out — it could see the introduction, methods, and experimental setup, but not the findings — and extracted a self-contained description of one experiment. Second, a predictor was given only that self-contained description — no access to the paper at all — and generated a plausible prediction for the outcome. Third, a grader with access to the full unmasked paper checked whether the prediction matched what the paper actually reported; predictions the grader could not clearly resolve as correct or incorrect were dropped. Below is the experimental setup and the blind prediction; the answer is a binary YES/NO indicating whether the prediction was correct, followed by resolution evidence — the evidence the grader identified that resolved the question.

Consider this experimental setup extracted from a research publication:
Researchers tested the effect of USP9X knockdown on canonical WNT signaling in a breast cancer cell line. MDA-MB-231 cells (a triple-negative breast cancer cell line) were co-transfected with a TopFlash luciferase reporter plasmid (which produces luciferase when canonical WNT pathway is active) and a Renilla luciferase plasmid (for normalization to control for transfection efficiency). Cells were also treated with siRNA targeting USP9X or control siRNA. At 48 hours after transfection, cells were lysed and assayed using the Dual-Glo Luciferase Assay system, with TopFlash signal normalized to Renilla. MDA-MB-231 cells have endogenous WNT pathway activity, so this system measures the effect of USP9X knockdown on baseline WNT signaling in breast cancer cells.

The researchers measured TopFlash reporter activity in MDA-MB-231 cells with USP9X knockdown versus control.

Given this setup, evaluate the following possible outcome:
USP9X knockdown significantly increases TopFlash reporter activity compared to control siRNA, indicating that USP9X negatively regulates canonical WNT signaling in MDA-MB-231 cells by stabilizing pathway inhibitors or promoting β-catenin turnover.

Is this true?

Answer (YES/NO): NO